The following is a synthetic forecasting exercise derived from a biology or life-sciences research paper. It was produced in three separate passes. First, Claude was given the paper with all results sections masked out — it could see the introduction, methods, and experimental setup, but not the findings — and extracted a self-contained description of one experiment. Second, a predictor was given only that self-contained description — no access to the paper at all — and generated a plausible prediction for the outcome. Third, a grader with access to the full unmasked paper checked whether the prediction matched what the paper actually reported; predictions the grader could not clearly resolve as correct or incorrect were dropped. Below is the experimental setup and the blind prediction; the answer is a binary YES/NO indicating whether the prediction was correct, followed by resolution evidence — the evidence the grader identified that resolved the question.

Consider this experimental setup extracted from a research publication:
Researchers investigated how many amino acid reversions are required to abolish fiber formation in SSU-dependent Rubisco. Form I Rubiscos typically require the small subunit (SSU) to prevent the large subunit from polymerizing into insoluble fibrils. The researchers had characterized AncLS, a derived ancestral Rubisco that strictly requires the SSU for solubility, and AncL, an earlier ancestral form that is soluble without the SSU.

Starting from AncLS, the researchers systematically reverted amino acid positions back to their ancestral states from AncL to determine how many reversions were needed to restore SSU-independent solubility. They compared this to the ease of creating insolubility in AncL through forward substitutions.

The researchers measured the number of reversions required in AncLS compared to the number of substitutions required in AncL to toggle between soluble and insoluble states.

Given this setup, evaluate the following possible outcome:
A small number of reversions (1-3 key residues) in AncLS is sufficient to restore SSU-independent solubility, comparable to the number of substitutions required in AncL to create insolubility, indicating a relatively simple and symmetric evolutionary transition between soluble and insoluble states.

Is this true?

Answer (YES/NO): NO